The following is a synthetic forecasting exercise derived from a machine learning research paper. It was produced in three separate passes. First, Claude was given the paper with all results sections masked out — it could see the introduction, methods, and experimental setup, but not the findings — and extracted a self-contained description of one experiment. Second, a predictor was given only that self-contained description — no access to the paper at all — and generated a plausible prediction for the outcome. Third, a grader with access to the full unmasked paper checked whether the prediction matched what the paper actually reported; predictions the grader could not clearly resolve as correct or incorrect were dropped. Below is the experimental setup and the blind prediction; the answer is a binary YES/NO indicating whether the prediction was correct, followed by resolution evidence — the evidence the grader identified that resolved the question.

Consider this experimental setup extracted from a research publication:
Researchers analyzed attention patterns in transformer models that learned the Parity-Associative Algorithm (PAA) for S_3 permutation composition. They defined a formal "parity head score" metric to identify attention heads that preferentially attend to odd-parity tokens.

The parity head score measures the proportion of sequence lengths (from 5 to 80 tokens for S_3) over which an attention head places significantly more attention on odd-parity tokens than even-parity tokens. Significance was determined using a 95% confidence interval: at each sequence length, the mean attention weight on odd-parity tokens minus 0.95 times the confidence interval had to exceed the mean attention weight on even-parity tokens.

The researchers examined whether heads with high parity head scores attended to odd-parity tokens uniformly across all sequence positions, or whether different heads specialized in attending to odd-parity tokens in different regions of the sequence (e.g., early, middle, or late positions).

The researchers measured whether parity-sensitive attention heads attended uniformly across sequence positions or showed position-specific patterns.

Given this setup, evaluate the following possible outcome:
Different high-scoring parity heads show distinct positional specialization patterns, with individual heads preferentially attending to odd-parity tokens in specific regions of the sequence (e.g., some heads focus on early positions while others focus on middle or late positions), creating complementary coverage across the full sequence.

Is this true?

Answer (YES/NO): YES